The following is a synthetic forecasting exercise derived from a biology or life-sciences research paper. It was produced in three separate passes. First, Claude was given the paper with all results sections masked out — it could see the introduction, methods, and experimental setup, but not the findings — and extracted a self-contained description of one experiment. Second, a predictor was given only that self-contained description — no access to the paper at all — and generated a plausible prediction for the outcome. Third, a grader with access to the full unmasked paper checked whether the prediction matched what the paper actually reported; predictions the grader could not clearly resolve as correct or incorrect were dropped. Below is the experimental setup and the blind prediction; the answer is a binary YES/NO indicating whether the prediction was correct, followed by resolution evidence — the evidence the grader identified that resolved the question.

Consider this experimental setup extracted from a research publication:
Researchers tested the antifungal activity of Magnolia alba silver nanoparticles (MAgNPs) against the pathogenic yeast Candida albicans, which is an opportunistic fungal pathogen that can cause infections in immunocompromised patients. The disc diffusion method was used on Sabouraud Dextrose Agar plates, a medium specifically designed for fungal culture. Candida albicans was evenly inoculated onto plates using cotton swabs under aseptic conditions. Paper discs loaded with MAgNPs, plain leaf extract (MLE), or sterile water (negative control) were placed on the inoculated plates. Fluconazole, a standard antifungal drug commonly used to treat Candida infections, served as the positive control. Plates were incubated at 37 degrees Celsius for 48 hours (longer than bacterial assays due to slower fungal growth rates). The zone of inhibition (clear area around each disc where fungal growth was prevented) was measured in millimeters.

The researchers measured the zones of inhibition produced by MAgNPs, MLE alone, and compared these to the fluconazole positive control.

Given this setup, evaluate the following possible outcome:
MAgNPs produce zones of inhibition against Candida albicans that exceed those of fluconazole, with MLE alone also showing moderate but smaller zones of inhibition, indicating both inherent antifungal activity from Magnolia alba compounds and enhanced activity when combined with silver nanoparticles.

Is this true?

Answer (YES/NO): NO